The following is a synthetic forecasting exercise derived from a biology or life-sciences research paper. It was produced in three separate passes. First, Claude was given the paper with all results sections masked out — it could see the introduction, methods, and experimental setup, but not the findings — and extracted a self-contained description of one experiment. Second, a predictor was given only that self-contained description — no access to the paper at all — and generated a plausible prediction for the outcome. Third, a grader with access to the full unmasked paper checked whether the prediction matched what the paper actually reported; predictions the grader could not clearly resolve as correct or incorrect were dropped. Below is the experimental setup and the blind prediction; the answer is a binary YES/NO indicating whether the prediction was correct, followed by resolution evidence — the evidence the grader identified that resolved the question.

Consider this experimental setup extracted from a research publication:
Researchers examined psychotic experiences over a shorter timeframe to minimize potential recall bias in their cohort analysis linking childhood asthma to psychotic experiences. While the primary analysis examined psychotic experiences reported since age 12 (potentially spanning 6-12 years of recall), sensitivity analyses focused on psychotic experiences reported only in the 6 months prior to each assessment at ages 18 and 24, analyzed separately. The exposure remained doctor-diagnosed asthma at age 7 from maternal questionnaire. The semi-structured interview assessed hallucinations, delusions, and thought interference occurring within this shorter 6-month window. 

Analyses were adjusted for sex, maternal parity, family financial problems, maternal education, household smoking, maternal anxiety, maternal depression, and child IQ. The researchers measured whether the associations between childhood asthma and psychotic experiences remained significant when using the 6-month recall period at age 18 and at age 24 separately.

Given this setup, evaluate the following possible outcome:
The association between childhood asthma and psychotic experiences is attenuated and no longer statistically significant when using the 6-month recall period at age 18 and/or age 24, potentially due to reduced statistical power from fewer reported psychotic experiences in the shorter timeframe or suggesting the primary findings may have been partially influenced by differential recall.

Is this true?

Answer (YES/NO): NO